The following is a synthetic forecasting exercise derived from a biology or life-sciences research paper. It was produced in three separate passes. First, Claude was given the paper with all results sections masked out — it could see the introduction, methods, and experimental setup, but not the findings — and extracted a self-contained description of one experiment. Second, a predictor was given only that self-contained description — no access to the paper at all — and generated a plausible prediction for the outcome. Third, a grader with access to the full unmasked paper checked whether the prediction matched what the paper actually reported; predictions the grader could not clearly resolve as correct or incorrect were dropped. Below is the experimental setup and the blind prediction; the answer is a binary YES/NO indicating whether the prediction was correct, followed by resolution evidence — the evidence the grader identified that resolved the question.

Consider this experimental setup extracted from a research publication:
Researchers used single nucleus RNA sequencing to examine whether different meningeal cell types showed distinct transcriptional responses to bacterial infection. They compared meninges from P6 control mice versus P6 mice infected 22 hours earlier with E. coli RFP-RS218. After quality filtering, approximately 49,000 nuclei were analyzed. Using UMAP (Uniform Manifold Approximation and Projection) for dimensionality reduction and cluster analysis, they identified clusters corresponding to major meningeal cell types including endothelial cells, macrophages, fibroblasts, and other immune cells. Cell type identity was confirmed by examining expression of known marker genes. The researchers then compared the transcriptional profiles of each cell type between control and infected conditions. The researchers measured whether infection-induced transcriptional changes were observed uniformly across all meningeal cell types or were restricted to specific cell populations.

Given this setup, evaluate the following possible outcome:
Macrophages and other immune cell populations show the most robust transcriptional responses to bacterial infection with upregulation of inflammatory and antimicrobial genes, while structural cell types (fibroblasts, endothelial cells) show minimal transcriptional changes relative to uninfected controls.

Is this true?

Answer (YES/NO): NO